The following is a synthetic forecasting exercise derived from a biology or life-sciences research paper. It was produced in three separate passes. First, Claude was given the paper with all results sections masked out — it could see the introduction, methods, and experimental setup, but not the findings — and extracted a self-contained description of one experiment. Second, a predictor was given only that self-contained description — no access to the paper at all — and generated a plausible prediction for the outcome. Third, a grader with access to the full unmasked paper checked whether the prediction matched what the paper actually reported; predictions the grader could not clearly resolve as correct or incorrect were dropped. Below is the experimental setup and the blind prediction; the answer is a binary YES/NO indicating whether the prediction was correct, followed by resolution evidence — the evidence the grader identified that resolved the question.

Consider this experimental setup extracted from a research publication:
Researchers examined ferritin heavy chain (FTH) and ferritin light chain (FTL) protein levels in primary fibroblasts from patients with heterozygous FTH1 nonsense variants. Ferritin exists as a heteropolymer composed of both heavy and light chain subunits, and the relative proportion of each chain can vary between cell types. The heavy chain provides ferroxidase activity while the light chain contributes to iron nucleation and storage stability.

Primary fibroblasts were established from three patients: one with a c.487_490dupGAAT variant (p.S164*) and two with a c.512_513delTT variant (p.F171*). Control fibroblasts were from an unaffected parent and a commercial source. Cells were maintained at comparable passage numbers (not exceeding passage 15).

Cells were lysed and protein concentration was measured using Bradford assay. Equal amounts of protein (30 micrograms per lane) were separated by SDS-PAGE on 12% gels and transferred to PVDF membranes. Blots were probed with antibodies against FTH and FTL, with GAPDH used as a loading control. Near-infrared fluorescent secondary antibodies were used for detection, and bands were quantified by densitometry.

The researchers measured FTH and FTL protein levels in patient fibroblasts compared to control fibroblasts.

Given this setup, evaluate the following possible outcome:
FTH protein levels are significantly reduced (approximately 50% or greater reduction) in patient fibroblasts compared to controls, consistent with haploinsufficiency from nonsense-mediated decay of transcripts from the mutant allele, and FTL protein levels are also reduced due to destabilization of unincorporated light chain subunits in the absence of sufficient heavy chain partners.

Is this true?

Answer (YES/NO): NO